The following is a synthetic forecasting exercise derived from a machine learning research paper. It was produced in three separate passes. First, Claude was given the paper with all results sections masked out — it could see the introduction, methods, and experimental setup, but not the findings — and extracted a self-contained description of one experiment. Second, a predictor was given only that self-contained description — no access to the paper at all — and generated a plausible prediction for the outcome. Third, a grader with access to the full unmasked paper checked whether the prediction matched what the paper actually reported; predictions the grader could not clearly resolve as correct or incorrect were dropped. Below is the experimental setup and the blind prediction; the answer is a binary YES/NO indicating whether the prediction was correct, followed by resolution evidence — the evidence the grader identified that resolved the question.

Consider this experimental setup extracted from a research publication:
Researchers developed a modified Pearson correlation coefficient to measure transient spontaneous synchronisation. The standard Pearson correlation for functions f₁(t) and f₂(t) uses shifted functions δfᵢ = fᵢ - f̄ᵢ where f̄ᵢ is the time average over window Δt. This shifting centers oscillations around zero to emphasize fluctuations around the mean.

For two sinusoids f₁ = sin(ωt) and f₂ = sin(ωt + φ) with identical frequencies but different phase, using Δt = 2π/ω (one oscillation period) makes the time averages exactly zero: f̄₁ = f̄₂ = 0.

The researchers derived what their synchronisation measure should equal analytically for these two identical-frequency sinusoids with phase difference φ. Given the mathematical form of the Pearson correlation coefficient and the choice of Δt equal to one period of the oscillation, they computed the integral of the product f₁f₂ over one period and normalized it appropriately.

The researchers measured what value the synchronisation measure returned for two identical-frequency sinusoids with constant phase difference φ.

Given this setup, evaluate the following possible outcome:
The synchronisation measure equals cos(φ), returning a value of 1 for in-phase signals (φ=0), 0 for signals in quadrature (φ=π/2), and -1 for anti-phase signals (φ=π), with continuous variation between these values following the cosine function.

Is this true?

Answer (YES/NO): YES